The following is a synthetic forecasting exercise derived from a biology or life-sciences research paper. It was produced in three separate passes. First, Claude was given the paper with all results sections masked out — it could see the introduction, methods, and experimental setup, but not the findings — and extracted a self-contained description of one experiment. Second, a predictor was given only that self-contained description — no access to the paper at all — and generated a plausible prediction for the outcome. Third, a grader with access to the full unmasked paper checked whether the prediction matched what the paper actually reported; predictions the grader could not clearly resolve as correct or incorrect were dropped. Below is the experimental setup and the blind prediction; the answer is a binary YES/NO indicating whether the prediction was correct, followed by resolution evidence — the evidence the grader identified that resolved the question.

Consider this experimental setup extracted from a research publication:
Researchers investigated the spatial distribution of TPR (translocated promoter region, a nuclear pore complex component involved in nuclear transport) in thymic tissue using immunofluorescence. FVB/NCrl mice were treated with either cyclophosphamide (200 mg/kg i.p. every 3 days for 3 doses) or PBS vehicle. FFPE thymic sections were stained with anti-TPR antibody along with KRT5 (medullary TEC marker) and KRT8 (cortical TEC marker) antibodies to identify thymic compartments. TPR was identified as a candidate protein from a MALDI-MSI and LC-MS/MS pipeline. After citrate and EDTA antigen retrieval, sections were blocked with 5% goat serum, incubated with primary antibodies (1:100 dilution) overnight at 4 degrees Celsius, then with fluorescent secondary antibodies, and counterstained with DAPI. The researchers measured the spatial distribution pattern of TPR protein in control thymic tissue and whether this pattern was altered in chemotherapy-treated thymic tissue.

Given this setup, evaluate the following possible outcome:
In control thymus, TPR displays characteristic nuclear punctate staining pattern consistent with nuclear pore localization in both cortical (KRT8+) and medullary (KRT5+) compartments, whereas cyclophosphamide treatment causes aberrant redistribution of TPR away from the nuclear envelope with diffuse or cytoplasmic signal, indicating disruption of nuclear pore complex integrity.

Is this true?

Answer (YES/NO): NO